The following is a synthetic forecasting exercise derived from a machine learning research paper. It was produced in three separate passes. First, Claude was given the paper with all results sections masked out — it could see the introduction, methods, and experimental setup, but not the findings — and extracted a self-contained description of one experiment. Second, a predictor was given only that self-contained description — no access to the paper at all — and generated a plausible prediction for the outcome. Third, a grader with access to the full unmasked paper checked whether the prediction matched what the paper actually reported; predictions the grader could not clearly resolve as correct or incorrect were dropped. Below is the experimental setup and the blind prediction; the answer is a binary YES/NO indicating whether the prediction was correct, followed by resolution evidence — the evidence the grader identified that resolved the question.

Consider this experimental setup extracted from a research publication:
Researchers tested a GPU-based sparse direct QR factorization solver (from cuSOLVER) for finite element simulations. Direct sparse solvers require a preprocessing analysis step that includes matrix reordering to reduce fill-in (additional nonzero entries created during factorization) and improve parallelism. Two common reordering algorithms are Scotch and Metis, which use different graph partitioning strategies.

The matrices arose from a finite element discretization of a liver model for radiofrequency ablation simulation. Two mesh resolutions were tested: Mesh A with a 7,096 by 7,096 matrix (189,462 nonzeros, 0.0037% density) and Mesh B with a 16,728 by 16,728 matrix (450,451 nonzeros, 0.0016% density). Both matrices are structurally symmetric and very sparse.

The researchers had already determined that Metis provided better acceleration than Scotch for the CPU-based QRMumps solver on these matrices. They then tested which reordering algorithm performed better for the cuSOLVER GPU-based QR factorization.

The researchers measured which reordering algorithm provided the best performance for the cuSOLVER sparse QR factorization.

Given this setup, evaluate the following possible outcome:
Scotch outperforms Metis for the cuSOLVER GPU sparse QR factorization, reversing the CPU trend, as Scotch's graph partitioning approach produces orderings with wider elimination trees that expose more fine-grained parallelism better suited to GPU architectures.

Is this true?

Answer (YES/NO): NO